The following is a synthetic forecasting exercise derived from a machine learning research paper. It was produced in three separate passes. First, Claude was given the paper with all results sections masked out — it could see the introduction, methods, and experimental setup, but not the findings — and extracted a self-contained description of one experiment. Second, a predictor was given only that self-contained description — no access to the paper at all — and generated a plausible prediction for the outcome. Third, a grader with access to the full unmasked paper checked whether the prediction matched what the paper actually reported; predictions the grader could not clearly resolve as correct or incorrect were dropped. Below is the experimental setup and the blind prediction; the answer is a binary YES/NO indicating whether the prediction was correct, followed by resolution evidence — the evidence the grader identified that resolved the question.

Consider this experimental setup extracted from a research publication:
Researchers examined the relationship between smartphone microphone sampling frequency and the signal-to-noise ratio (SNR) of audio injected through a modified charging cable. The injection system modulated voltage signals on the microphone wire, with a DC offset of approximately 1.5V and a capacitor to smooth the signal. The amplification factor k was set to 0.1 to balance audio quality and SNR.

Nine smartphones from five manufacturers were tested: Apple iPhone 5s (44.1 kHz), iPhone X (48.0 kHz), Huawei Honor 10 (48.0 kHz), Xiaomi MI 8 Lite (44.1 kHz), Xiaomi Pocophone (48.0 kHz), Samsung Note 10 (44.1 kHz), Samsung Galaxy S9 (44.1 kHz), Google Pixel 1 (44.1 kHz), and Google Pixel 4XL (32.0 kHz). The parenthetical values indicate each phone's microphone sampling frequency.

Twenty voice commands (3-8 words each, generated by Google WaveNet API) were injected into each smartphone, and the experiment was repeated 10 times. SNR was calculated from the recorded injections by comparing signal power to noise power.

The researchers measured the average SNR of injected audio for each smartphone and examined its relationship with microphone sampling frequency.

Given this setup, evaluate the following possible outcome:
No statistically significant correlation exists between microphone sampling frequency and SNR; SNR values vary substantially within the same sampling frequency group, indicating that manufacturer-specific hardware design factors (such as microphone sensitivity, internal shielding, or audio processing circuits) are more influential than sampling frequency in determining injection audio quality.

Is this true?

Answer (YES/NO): NO